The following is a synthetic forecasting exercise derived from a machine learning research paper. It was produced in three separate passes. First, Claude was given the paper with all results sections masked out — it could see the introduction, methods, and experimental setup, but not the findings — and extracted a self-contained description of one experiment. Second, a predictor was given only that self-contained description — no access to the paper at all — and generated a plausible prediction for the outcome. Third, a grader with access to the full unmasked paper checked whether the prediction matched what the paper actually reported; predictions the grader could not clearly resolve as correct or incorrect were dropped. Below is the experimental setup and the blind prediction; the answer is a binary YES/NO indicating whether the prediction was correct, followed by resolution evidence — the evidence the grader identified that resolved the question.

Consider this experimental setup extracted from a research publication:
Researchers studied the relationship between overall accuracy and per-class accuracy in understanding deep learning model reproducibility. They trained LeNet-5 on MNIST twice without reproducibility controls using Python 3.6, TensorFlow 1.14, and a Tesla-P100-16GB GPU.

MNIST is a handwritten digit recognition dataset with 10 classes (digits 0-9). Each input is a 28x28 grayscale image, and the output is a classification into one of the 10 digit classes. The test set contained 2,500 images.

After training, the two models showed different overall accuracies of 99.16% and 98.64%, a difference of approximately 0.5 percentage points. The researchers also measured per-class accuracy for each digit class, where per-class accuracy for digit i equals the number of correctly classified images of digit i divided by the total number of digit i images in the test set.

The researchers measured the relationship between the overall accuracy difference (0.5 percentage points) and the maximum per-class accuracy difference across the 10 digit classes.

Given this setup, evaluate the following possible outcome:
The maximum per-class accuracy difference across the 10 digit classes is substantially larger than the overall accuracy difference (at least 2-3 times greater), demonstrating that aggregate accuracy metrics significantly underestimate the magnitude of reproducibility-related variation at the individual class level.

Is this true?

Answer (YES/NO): YES